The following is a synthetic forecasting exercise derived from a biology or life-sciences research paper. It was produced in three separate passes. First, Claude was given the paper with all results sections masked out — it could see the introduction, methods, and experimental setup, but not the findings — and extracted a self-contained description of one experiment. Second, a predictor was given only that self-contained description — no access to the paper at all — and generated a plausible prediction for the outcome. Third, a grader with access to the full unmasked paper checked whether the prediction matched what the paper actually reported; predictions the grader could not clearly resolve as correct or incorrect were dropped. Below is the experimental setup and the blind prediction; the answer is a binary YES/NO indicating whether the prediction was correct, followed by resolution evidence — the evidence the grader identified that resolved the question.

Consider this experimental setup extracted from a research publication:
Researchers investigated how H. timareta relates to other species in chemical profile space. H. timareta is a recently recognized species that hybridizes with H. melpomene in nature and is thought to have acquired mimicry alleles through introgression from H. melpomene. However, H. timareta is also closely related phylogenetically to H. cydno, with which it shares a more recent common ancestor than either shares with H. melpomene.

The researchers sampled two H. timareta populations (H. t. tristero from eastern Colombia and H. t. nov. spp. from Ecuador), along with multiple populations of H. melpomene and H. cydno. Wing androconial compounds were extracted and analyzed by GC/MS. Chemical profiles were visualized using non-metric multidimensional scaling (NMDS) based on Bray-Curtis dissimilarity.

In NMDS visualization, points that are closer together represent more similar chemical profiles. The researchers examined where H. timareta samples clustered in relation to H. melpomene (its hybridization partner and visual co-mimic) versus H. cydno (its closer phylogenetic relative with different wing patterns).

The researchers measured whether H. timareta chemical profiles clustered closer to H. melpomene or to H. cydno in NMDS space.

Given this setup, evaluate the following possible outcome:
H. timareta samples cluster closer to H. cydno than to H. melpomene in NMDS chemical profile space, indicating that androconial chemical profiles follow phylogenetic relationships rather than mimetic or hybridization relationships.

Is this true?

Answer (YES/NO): YES